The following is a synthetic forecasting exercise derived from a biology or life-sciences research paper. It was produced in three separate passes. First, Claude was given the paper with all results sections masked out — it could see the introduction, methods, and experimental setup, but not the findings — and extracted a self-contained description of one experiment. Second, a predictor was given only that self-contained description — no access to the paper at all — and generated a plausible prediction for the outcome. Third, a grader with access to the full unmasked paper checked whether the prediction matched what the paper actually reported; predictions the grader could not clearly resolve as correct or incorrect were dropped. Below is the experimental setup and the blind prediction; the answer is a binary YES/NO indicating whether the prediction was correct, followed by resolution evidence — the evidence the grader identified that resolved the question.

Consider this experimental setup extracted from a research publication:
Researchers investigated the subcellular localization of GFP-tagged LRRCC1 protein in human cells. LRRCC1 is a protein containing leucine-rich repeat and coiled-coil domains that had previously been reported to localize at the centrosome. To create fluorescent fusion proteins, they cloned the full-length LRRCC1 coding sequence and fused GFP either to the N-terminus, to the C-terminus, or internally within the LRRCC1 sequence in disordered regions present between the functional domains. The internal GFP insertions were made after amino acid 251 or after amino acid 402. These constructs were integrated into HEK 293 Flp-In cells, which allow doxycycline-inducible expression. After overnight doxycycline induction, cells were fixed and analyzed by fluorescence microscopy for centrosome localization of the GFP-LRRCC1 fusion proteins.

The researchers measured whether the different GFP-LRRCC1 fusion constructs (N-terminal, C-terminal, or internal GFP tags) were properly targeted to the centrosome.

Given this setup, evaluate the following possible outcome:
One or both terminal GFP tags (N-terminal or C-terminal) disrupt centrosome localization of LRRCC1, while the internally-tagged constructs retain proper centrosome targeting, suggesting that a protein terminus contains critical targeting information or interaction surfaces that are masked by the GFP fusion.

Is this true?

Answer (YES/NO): YES